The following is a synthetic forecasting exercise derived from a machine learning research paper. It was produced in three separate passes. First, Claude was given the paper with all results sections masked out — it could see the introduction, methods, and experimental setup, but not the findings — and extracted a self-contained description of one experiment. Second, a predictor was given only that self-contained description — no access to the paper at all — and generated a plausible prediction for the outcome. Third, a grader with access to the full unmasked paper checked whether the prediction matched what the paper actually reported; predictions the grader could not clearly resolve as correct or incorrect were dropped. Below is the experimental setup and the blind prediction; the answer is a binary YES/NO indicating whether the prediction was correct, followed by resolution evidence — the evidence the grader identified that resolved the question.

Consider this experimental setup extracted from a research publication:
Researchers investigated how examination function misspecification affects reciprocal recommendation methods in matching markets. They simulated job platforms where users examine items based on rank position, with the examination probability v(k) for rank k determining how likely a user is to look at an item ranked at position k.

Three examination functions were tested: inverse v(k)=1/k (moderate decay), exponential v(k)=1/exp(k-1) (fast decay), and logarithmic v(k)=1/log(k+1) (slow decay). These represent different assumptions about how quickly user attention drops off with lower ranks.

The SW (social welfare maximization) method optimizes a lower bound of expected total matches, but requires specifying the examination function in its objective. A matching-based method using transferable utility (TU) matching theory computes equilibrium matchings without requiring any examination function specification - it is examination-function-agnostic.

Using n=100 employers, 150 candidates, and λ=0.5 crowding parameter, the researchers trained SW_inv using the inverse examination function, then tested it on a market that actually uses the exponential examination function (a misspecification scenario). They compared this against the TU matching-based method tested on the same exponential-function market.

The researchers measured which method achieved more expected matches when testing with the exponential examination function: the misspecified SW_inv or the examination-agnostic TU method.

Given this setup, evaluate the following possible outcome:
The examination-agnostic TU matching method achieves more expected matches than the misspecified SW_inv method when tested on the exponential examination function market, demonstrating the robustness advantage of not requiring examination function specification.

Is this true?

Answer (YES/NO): NO